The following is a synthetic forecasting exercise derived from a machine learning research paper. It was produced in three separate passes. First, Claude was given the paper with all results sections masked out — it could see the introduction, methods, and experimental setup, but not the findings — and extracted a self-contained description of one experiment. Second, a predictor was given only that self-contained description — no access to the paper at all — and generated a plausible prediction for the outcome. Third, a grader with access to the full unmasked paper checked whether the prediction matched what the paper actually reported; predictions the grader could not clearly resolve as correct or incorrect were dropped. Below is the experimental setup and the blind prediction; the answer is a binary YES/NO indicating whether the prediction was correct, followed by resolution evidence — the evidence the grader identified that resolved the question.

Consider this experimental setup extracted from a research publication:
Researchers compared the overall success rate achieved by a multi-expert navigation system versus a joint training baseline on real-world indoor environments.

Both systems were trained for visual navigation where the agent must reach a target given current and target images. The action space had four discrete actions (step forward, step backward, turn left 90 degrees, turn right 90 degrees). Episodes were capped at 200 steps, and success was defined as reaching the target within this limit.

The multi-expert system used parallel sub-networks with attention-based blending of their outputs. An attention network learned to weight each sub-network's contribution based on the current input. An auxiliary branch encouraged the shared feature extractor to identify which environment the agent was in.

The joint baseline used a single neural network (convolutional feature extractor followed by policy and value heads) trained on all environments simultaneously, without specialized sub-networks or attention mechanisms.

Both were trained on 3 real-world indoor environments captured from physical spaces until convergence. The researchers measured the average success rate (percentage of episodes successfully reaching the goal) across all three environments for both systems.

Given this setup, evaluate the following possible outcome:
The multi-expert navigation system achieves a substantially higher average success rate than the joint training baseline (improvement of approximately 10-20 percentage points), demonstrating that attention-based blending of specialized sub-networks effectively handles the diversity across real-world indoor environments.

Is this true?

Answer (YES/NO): NO